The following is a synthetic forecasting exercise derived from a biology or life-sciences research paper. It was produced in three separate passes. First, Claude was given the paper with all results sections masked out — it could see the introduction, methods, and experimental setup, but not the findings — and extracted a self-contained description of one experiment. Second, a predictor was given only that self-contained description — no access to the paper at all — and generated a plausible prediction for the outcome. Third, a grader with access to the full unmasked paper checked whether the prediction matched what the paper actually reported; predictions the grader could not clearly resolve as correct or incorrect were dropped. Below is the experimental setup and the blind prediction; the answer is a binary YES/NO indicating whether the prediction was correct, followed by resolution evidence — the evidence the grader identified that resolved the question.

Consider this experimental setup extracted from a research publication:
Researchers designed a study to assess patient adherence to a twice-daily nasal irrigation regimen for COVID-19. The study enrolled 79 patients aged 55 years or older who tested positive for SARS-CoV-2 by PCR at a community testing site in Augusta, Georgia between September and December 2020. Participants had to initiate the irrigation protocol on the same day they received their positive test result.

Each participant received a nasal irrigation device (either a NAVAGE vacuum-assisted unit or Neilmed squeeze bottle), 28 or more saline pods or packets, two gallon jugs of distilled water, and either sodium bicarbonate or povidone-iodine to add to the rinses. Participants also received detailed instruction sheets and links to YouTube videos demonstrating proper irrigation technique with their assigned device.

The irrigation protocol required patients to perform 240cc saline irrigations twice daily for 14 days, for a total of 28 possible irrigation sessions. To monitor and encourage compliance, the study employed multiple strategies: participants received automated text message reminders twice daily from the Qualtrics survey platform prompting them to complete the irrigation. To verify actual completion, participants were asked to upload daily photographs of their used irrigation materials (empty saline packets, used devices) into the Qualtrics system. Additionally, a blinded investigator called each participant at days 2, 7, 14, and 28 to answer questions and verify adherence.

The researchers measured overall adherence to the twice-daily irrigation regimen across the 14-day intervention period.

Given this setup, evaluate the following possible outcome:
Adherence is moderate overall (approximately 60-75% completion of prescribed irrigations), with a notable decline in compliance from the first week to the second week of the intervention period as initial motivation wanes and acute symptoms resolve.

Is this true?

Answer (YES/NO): NO